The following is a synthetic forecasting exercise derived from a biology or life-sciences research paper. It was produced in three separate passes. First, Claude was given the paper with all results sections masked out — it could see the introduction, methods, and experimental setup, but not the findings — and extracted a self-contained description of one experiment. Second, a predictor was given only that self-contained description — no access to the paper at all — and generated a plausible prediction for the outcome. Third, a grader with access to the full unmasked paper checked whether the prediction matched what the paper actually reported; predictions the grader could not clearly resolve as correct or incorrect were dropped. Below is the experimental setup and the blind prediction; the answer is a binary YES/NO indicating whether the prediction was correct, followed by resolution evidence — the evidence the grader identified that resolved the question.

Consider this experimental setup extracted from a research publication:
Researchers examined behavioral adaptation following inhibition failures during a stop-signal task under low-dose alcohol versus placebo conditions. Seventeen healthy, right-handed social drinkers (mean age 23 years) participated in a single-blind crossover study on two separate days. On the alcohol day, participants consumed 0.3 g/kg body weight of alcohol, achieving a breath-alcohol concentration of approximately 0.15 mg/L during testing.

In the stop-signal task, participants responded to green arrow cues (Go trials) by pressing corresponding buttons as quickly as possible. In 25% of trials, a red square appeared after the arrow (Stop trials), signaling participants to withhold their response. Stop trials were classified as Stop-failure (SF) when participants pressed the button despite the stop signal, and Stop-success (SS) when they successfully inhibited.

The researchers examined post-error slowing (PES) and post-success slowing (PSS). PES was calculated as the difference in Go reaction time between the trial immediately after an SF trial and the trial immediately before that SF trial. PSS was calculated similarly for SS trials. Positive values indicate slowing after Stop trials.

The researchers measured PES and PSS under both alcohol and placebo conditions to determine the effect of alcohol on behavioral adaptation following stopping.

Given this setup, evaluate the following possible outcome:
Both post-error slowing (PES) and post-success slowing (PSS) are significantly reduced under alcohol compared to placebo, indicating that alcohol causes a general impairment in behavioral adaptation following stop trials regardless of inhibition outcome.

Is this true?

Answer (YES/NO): NO